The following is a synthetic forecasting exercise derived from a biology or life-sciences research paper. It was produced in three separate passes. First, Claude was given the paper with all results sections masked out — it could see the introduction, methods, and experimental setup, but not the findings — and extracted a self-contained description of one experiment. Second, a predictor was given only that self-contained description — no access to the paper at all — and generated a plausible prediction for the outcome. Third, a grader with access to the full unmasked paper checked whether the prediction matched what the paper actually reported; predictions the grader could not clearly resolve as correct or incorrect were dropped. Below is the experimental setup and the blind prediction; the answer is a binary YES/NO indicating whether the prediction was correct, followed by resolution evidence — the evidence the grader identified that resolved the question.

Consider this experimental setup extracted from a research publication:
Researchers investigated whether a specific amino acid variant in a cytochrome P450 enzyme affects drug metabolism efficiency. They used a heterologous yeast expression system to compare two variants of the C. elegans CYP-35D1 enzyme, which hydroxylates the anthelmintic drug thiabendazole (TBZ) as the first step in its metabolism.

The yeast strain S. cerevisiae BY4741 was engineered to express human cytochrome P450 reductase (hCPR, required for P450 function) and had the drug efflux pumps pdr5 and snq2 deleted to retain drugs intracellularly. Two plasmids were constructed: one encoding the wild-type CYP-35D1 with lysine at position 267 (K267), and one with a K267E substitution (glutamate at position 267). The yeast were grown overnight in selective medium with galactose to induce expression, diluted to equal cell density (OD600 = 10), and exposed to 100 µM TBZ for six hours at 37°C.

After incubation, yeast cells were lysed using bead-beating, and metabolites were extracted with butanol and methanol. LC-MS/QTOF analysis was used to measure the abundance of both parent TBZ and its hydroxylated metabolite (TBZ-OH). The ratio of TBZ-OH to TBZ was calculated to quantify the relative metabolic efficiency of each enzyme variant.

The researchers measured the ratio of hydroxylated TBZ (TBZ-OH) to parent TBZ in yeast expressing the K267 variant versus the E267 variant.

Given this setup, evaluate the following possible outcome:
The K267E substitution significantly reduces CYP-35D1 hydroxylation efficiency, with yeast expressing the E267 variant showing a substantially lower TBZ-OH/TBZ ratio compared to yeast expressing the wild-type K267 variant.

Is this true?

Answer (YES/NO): YES